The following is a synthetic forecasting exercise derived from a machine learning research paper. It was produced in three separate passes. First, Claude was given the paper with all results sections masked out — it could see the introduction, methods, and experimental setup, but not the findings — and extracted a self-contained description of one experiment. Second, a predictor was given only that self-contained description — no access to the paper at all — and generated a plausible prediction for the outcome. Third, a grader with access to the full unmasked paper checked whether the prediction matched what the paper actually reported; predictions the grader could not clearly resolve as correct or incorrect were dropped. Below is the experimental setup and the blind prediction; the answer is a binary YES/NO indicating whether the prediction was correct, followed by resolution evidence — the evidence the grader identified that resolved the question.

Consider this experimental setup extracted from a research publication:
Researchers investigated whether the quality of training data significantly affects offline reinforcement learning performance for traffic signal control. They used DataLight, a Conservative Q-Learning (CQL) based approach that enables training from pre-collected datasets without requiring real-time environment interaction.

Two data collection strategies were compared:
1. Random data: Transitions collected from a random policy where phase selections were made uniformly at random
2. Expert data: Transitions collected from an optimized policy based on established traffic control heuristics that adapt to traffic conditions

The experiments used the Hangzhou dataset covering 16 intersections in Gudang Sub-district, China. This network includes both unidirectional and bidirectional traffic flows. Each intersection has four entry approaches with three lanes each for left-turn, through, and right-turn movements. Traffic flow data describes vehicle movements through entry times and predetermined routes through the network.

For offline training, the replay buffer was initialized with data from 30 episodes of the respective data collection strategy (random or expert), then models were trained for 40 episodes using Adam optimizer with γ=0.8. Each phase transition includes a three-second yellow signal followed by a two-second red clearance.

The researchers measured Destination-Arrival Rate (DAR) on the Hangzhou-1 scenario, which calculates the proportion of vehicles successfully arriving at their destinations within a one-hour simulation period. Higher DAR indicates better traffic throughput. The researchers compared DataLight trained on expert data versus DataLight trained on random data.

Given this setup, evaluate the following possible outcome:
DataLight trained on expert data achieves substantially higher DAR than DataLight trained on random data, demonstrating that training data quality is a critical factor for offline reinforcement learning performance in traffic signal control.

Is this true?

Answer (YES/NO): NO